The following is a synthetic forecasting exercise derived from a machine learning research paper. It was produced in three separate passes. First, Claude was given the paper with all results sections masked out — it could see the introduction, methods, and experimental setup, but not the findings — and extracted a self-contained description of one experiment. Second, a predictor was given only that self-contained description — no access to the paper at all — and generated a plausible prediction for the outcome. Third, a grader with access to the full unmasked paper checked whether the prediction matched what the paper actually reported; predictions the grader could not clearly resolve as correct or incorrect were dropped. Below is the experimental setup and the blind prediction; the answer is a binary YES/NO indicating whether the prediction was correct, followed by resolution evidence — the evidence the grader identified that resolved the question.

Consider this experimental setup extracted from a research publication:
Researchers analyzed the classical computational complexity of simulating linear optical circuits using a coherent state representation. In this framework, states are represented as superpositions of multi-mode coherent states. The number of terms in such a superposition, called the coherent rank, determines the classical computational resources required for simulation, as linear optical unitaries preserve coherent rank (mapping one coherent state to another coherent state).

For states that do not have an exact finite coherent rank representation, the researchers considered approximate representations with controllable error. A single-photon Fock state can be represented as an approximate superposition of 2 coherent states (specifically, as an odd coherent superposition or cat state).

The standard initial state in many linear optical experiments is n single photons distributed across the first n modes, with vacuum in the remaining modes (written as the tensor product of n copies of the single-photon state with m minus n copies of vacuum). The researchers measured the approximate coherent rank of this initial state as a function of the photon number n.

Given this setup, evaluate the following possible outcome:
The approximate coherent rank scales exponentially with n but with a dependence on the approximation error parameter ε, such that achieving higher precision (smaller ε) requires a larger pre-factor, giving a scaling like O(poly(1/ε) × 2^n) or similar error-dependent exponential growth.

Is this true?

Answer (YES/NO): NO